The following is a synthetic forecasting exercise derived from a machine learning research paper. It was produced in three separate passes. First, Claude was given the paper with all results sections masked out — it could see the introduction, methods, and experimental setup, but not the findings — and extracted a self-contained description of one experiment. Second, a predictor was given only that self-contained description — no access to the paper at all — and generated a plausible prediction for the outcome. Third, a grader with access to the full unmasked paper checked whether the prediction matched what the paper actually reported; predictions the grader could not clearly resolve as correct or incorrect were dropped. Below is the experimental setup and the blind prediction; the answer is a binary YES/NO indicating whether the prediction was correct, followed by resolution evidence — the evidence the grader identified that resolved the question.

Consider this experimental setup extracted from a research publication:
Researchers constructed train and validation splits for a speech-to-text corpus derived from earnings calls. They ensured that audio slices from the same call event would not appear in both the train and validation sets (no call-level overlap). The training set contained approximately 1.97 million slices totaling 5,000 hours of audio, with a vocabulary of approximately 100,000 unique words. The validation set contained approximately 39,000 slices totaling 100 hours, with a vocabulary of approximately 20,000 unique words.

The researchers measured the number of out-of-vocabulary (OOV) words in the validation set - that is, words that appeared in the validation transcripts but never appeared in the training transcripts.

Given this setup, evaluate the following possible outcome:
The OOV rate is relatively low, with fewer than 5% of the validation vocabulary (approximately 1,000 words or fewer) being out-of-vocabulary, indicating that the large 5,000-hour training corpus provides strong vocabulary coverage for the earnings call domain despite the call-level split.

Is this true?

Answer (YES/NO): YES